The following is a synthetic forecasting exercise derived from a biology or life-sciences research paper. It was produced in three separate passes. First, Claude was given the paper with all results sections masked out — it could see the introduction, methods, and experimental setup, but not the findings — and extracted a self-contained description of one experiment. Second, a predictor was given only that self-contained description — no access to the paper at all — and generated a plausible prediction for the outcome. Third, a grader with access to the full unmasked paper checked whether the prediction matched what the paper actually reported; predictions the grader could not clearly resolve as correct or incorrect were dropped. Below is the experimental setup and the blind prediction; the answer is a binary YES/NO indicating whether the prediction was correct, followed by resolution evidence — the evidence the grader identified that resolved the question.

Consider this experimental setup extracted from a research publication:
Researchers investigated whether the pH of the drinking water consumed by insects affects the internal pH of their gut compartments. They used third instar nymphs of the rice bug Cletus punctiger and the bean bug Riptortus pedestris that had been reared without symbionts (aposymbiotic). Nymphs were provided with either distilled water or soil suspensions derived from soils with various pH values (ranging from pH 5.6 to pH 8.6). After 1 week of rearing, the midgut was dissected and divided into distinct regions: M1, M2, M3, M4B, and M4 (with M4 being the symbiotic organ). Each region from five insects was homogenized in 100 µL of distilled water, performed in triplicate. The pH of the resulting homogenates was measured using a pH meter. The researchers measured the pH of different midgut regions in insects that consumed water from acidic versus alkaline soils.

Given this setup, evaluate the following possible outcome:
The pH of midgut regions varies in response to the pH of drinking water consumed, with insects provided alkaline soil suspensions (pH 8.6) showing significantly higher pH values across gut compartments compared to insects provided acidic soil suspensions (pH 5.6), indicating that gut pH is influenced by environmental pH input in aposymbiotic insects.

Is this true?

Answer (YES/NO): NO